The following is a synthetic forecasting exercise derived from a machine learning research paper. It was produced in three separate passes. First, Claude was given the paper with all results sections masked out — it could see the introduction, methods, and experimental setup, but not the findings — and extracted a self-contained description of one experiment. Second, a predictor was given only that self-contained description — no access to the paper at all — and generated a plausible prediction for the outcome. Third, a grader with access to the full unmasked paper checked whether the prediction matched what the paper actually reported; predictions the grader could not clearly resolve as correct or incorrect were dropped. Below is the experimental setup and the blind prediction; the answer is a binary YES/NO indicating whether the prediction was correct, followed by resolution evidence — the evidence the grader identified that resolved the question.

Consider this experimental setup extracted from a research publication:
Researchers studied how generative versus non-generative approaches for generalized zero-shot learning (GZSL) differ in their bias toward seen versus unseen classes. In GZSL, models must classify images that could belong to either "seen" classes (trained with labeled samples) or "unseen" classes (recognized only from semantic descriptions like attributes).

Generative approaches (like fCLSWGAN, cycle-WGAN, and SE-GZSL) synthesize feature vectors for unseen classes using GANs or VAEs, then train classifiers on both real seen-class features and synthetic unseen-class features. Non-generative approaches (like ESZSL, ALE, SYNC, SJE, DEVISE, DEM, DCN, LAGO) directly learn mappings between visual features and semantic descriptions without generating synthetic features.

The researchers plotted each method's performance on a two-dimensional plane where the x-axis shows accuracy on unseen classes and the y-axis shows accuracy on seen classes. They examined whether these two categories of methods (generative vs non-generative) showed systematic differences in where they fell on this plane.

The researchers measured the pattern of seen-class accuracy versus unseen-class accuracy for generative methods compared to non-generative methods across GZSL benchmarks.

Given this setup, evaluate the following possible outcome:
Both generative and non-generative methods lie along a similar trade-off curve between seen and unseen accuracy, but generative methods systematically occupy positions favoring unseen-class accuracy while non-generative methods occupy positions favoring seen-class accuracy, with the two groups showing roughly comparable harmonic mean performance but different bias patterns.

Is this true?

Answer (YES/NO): NO